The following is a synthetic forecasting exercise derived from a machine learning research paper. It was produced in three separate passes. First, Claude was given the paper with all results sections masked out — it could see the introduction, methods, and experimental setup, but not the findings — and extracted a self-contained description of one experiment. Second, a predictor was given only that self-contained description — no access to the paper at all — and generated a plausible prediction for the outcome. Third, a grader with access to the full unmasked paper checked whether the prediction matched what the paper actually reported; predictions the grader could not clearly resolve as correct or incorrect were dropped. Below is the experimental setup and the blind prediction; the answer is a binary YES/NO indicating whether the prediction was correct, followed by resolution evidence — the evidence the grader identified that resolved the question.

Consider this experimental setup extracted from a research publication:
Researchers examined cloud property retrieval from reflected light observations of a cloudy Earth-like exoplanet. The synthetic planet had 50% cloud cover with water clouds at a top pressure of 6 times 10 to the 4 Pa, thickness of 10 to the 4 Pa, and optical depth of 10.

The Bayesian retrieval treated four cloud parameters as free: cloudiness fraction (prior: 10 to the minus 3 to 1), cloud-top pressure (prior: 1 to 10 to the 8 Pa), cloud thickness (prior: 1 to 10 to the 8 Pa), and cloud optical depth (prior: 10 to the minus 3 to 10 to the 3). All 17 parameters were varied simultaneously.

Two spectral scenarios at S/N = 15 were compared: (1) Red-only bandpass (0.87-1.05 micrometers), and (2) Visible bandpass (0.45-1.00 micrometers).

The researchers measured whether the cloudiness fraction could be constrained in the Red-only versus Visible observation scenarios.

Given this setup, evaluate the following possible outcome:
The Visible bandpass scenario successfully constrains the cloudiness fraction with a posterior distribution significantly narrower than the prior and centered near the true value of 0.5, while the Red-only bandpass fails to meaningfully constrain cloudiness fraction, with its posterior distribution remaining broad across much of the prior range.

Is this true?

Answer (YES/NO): NO